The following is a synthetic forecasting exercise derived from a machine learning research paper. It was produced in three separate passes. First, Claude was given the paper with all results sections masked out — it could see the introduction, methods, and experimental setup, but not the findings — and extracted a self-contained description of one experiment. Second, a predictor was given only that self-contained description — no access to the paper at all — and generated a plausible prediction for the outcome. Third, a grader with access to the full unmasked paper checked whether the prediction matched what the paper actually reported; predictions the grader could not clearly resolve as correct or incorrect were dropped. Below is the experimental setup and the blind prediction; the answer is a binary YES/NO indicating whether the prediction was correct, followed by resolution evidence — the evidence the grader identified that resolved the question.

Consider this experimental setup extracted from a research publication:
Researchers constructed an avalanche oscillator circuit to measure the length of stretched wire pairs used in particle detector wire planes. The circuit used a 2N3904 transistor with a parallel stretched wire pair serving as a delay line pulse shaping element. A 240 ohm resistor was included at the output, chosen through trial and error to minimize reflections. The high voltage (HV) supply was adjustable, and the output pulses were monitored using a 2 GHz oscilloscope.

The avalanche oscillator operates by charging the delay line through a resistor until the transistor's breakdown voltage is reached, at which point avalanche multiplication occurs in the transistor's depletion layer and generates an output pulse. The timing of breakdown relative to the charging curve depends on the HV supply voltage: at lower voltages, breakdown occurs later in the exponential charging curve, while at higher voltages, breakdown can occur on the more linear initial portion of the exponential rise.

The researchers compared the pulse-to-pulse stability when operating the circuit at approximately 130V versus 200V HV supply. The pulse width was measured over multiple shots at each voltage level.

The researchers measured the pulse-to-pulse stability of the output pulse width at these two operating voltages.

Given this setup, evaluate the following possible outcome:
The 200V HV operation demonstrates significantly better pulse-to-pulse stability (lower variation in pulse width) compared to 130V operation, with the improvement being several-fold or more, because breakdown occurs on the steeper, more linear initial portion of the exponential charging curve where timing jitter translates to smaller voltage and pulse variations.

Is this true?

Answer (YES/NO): NO